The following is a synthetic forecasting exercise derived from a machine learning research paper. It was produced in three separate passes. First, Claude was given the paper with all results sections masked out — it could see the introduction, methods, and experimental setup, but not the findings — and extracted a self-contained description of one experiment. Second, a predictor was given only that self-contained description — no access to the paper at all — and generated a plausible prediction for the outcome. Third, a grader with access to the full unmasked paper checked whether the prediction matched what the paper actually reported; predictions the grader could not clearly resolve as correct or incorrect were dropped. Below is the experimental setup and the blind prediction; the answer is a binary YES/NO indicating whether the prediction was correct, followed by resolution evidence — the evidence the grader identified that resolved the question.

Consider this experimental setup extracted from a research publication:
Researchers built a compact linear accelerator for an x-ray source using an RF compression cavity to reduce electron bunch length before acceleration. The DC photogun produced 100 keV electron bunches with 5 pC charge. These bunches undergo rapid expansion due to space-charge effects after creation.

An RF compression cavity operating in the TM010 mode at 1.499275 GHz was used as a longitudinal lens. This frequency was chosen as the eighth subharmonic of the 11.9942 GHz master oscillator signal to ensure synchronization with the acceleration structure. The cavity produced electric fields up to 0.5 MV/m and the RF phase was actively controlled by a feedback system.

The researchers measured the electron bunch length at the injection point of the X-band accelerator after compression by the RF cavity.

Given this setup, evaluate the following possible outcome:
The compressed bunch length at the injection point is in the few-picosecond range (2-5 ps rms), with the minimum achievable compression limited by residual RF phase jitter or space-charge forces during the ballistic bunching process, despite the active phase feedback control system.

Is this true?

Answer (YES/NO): YES